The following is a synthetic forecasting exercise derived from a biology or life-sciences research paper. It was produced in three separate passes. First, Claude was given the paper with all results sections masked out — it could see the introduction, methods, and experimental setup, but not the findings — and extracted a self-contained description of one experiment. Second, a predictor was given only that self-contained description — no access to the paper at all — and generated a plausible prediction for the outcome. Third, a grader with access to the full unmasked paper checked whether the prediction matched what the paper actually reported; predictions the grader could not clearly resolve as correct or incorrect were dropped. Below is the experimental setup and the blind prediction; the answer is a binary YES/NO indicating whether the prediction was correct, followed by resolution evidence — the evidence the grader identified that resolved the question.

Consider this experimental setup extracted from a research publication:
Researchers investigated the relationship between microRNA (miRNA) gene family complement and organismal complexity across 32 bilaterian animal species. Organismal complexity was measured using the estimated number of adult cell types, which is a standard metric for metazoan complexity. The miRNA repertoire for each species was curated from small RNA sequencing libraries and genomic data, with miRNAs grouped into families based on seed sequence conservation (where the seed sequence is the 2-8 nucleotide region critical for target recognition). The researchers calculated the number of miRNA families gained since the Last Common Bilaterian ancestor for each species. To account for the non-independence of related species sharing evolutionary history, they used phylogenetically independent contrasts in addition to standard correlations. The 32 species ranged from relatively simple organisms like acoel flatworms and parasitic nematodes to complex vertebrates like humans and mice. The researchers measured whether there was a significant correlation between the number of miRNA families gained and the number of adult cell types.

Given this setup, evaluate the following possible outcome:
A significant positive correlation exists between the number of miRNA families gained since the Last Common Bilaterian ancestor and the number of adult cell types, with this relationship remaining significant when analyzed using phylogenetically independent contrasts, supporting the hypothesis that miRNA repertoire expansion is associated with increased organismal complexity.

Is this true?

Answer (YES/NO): YES